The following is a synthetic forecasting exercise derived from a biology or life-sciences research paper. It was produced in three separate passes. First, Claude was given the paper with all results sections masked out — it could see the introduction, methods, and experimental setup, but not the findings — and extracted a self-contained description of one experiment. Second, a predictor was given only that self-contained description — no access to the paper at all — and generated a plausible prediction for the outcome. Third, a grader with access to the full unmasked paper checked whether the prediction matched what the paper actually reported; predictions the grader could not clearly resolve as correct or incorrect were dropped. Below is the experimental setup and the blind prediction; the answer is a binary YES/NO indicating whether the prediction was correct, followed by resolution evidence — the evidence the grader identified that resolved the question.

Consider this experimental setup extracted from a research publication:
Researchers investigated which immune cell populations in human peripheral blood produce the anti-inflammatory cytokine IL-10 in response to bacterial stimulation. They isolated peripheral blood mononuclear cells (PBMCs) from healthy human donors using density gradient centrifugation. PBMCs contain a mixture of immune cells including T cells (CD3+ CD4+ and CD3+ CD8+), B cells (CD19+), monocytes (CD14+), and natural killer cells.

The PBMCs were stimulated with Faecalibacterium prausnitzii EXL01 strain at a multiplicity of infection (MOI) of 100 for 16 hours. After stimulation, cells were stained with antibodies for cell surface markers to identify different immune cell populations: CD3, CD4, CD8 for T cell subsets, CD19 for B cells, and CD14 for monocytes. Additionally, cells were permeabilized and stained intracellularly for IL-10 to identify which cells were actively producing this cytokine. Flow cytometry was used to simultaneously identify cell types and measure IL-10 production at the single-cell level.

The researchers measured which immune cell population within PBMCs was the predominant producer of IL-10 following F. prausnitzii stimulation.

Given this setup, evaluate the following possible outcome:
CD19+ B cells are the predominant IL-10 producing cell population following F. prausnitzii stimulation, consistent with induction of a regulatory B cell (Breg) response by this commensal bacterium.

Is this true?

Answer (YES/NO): NO